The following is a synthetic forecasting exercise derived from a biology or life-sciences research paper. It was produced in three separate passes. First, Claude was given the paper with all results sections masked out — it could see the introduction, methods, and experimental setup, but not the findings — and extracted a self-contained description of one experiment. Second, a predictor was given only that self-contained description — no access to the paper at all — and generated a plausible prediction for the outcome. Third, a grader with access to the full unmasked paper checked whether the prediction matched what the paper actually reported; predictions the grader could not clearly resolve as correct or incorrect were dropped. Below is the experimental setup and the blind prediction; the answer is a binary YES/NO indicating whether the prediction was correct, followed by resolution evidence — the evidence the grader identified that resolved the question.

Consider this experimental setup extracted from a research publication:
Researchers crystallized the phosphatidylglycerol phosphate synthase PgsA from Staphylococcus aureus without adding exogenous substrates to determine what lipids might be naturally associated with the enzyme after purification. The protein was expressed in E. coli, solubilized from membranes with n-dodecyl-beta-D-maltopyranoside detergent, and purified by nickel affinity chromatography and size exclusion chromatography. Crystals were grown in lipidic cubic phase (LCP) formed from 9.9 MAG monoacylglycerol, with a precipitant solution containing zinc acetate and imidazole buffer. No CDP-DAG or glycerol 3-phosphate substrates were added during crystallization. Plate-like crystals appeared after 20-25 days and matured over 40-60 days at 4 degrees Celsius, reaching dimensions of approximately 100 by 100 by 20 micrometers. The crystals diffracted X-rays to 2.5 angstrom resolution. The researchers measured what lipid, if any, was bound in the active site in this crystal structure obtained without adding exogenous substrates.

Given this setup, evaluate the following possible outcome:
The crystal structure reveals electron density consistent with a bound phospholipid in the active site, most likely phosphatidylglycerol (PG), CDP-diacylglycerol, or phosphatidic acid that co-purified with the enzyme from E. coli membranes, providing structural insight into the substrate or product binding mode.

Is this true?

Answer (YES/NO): NO